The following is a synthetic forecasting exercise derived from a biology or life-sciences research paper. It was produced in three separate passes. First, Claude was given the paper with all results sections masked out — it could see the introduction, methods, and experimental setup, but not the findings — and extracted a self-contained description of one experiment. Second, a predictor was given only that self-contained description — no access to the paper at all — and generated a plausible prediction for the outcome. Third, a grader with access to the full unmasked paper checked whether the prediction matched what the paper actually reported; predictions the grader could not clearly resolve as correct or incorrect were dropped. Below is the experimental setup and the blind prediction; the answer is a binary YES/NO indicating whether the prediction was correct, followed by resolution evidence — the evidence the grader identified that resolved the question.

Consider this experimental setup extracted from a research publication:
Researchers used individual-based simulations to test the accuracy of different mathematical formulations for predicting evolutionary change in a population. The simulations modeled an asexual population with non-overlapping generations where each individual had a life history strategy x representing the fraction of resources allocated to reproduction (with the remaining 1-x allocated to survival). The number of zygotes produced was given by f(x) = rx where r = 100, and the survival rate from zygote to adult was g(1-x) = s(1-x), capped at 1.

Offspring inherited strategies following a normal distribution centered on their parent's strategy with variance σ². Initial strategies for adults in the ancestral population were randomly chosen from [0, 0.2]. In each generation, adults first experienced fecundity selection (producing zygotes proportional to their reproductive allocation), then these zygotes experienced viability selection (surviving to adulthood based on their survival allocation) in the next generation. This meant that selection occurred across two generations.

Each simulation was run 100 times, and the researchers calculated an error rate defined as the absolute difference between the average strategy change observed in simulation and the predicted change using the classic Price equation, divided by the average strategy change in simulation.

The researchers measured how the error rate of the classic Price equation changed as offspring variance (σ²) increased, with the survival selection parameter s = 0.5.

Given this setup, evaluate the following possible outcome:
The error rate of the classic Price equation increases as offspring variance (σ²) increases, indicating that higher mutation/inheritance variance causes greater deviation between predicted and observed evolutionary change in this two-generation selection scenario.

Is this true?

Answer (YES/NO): YES